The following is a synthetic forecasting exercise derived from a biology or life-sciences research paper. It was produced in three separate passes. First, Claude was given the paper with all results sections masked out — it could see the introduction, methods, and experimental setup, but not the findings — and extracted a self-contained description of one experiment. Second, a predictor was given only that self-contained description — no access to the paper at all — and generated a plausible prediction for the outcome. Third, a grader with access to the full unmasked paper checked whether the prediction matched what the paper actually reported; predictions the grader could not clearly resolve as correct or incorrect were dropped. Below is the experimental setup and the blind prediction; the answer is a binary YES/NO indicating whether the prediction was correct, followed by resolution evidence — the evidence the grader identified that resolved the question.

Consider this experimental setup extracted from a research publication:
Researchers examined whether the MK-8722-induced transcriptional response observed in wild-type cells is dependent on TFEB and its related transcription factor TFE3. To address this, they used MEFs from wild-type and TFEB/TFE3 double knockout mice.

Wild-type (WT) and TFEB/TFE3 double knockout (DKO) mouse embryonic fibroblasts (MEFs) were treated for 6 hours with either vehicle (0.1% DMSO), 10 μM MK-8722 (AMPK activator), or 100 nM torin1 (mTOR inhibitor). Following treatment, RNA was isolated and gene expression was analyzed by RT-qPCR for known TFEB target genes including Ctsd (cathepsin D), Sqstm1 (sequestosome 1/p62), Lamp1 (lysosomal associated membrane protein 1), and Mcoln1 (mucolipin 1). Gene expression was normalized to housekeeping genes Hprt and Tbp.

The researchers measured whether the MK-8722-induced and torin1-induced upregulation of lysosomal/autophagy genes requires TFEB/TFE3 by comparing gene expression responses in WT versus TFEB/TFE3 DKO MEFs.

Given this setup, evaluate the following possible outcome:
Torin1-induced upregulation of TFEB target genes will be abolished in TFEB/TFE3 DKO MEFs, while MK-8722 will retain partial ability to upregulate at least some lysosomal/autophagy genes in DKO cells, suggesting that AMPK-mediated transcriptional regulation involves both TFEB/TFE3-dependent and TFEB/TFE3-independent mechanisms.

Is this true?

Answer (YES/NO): NO